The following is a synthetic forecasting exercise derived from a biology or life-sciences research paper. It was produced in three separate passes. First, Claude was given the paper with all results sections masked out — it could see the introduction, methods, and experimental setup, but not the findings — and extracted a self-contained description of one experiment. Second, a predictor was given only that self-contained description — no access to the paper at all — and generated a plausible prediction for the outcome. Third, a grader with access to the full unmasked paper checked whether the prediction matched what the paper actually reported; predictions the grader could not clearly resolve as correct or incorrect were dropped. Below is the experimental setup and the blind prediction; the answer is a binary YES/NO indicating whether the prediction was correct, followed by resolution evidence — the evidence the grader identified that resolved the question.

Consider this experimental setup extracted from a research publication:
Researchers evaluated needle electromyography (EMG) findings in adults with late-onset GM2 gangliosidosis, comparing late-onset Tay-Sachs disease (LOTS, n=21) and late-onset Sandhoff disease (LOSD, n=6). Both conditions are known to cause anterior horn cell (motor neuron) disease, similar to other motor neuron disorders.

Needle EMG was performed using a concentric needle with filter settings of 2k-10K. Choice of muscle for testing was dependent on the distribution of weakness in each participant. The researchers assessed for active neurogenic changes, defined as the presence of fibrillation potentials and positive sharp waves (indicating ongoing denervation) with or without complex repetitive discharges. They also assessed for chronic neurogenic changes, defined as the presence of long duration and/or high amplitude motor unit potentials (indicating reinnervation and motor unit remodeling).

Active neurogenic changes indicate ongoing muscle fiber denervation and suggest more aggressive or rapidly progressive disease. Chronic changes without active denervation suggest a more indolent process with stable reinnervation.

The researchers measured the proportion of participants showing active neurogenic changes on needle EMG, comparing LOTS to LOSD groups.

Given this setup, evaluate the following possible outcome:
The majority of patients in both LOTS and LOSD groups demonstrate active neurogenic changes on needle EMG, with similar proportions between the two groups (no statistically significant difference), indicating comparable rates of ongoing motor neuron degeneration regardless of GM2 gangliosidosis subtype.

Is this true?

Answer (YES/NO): NO